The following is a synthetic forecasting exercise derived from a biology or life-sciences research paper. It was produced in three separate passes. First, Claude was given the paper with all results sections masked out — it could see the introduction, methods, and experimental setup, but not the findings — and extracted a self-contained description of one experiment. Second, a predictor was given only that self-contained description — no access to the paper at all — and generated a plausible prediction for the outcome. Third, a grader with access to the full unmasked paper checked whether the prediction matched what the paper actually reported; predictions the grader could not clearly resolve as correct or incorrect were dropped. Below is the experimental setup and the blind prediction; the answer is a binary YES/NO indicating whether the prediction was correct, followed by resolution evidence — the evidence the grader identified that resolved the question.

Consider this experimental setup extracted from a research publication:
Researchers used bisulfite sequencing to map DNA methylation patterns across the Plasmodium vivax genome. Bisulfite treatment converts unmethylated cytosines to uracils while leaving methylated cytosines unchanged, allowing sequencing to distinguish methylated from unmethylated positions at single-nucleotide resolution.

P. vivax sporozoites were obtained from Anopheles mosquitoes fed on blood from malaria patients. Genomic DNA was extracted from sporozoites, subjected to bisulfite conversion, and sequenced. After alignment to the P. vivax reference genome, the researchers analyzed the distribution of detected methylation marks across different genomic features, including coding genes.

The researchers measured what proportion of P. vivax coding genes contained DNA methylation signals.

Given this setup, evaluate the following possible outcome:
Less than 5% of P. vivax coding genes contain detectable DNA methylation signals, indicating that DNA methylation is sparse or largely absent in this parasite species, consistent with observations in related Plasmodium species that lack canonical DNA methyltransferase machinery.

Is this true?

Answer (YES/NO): NO